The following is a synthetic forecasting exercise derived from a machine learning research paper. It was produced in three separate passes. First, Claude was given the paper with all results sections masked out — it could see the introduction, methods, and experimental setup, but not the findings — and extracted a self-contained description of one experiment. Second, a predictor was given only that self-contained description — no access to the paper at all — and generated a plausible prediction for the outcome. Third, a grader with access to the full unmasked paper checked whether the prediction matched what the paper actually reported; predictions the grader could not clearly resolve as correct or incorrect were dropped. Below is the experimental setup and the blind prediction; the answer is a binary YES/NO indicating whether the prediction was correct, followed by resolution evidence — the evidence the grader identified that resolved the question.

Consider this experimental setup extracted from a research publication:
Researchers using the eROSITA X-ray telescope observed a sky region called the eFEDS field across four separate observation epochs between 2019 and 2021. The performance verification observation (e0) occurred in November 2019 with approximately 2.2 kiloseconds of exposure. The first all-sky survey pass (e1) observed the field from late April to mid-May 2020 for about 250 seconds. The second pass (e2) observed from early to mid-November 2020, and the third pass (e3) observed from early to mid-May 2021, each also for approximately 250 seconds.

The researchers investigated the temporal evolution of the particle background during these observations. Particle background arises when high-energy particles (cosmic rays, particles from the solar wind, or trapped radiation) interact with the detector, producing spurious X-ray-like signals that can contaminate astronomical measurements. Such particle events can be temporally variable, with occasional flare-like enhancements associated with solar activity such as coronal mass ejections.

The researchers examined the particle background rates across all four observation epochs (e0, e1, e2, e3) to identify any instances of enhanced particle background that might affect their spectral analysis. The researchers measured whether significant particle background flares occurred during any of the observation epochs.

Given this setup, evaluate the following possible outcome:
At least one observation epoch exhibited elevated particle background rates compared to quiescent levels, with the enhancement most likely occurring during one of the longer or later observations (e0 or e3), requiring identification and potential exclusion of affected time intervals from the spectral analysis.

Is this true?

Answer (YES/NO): YES